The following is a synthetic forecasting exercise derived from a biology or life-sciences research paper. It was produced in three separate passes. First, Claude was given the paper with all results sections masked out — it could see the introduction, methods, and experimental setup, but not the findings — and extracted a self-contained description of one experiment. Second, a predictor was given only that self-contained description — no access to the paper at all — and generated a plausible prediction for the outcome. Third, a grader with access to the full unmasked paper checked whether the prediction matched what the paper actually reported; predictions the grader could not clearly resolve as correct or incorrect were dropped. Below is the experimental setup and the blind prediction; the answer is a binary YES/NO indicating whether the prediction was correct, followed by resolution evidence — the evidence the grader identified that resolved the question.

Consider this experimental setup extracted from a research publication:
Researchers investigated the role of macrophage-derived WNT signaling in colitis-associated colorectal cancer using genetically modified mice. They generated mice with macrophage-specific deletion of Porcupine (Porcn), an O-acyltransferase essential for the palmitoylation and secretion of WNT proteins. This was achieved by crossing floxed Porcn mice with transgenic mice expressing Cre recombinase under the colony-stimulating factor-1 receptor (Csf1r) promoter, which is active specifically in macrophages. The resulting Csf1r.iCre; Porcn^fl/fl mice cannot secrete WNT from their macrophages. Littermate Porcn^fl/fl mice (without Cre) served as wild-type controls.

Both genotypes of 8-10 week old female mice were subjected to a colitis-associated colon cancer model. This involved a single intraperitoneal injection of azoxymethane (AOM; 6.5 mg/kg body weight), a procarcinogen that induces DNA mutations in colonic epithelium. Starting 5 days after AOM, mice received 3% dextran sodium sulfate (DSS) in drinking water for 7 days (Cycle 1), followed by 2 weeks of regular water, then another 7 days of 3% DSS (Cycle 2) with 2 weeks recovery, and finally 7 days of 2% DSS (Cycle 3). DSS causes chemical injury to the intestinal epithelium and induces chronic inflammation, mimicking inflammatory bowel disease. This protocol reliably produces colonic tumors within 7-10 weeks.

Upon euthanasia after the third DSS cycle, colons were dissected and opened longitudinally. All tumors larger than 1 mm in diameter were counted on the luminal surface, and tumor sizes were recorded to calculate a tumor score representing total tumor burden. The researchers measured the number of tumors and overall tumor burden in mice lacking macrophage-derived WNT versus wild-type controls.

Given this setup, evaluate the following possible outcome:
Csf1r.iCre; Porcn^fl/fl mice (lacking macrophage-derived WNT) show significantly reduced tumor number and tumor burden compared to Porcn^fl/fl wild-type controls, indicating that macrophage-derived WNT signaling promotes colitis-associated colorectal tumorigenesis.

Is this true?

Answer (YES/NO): NO